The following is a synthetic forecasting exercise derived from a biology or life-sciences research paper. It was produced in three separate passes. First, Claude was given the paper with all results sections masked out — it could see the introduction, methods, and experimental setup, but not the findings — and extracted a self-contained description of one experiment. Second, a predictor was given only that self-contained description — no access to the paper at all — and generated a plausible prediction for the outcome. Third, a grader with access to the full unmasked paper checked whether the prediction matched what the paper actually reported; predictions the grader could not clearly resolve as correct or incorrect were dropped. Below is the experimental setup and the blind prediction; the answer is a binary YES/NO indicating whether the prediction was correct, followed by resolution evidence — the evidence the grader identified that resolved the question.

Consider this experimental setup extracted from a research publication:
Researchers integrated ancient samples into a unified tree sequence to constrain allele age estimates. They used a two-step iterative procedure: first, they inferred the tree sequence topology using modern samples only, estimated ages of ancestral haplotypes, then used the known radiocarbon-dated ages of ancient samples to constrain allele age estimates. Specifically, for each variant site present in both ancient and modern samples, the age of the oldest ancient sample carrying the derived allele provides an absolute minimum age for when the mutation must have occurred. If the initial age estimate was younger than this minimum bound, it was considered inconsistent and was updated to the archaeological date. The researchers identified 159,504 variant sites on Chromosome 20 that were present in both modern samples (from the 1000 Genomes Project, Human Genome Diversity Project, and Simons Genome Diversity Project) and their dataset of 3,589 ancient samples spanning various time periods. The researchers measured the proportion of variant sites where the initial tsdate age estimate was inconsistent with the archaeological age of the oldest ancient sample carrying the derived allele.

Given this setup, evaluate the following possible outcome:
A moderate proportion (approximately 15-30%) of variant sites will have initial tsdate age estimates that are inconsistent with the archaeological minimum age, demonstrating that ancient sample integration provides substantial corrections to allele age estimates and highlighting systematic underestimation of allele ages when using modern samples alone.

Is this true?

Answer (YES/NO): NO